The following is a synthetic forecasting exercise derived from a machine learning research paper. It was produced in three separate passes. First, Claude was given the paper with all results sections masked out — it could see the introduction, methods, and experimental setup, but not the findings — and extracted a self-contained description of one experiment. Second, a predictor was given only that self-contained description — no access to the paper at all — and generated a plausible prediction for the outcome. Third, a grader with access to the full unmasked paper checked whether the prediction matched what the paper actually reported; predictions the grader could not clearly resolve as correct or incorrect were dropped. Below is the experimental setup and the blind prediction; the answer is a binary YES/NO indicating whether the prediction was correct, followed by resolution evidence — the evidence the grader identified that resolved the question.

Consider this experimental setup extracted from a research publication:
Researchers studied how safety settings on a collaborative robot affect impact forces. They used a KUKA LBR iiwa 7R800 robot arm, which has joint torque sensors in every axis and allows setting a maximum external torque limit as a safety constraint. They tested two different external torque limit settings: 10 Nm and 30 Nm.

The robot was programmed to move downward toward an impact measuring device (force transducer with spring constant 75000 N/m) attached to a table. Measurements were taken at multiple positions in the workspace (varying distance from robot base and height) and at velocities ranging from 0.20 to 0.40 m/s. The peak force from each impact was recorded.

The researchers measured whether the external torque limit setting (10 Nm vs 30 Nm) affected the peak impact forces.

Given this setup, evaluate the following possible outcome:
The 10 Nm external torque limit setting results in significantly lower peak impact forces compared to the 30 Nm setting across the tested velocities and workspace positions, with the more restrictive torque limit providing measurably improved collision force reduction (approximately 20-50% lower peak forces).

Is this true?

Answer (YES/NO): NO